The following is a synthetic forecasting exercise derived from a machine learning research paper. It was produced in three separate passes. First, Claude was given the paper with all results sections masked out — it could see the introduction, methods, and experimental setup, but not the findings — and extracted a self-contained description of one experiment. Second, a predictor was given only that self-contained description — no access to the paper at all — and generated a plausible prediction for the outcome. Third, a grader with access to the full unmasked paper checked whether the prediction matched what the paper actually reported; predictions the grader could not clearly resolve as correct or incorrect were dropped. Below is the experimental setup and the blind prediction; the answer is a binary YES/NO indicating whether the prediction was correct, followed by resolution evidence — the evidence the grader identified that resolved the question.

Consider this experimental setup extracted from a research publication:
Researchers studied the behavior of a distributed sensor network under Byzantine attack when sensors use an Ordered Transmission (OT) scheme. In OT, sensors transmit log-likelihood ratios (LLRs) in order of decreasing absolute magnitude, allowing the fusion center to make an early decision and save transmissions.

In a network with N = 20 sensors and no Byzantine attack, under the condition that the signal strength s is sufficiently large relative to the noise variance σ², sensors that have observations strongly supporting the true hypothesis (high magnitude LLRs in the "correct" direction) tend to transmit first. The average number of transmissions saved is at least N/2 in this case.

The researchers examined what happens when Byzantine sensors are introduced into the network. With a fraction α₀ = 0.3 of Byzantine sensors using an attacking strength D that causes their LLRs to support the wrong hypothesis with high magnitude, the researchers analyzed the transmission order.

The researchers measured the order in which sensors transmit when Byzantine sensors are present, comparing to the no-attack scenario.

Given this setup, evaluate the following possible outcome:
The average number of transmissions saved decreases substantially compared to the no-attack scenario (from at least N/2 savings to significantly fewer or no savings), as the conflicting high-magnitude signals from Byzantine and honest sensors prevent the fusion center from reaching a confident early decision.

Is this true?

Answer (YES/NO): YES